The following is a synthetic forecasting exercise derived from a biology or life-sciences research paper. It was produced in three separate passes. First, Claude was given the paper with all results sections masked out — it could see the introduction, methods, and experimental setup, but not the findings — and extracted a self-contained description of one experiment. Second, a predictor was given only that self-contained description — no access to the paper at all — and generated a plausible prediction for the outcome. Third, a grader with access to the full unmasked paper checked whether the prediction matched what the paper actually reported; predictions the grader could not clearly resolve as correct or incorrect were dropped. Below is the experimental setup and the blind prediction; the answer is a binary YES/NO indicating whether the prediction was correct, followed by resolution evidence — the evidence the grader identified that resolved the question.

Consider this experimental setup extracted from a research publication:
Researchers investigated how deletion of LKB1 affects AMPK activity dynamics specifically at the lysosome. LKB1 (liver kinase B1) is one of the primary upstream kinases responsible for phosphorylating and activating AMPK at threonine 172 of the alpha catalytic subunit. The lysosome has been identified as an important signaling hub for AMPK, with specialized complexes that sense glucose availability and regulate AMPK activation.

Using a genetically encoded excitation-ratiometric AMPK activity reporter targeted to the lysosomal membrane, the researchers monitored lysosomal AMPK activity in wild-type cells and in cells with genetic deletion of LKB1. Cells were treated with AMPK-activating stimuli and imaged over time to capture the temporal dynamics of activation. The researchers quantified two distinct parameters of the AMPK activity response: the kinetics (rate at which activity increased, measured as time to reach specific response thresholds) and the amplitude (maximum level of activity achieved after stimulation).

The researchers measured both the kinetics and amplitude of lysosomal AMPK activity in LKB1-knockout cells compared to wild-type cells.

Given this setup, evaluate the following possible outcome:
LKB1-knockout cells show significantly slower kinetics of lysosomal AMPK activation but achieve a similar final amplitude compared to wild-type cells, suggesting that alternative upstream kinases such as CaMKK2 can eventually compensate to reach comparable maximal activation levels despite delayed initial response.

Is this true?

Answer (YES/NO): YES